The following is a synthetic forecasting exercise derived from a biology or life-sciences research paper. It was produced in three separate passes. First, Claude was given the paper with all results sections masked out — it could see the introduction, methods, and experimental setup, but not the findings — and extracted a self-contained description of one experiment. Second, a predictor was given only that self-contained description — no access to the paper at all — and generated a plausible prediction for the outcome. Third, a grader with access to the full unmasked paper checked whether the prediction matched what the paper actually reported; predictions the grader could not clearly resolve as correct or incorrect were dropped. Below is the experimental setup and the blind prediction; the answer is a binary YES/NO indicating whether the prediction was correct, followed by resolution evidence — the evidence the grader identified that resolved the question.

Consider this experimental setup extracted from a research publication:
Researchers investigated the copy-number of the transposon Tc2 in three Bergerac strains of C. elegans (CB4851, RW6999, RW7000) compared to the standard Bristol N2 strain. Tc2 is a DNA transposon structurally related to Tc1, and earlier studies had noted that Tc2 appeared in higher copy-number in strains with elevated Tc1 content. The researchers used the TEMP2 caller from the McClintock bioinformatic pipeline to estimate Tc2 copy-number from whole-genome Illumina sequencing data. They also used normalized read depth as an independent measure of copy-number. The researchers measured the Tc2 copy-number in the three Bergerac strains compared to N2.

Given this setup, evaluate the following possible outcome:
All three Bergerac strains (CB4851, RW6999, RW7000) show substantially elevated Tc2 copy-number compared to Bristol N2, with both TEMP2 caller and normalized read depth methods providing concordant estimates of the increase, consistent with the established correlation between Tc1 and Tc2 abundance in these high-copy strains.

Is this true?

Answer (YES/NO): YES